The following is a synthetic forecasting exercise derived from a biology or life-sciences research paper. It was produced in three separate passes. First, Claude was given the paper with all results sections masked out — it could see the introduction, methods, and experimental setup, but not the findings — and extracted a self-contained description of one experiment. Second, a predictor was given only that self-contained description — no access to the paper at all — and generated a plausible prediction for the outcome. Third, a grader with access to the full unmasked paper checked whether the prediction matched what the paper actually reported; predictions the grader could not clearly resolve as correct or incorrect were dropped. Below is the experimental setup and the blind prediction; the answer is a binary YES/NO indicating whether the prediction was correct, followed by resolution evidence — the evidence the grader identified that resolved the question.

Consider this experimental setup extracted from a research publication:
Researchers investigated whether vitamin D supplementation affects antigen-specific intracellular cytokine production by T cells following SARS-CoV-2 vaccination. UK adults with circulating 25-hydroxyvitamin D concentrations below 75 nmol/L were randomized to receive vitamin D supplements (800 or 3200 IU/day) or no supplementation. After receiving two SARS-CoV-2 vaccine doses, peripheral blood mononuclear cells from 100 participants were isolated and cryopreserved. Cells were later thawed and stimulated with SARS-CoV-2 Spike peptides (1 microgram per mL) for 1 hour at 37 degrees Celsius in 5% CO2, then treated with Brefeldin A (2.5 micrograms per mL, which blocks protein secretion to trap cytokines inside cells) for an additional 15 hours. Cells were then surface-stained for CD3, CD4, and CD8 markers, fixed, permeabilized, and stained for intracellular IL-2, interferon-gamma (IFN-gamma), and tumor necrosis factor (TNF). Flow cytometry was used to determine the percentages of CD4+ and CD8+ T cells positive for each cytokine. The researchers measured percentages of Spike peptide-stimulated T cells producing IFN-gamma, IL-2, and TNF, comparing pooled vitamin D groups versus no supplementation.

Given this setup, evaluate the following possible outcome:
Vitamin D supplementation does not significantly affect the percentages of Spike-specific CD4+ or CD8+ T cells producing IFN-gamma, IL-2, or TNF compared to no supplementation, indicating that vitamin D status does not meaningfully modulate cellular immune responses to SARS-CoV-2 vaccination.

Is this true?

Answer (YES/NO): YES